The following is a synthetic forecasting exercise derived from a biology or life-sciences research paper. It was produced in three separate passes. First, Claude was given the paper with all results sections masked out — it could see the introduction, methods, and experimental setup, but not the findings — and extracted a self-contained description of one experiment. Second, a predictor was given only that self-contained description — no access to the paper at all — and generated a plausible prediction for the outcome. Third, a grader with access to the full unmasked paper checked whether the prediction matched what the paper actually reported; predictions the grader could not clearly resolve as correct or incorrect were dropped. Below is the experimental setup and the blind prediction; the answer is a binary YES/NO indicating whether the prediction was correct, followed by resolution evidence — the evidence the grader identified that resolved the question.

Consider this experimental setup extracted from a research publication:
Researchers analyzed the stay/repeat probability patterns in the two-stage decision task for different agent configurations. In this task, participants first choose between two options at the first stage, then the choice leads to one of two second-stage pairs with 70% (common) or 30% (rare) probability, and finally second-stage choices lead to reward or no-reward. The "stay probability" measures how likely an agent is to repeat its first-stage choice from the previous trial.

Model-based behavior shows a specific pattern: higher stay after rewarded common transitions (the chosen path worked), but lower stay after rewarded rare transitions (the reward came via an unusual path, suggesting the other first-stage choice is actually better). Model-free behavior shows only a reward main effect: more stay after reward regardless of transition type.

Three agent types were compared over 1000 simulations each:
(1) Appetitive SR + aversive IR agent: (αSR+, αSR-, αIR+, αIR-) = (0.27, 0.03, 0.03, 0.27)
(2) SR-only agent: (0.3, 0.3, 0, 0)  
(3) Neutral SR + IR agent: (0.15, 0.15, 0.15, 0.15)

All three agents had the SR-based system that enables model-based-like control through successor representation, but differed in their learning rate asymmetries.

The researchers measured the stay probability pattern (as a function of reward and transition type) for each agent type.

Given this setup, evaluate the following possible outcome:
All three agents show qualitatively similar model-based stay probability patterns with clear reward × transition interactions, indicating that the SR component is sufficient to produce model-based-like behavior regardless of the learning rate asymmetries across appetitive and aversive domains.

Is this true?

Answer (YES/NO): NO